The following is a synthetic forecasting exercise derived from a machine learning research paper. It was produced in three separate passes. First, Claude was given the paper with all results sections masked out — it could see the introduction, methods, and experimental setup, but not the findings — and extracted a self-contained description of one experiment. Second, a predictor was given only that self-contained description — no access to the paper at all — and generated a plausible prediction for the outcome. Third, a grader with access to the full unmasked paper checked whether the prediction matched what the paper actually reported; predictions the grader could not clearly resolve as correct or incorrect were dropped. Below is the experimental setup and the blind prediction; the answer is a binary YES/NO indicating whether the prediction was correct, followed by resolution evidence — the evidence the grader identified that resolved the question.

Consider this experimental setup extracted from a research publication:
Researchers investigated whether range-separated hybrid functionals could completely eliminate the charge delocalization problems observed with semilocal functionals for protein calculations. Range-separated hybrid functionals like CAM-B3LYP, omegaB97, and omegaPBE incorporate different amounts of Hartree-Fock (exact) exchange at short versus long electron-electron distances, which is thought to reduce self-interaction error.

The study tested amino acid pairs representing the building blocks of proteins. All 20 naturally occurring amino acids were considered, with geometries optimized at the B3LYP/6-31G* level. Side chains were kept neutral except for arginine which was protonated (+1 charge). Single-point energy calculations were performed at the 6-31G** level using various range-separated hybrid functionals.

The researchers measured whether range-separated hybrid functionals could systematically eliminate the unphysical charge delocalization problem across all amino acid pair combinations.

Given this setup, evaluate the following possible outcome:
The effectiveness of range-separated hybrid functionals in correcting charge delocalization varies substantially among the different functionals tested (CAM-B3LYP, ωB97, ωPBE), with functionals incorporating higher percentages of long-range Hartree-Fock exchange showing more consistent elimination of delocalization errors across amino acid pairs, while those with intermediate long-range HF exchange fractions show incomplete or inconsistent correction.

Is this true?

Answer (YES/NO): YES